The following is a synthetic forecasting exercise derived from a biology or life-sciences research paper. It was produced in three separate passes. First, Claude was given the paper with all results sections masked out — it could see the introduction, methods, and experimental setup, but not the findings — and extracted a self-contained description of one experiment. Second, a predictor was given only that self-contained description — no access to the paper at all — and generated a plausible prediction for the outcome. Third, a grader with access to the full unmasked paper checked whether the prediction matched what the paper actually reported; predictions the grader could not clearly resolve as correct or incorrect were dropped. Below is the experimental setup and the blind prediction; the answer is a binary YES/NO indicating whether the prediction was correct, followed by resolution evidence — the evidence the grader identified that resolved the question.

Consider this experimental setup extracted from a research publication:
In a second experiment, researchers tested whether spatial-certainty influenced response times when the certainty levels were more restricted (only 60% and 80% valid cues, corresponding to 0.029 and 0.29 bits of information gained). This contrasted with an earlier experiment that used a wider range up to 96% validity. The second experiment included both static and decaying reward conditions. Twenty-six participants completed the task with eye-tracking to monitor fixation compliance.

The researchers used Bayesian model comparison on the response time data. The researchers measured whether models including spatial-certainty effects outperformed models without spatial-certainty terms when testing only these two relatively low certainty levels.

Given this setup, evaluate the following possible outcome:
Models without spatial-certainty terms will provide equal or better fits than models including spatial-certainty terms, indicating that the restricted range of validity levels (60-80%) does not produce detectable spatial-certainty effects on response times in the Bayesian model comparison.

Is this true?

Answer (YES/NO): YES